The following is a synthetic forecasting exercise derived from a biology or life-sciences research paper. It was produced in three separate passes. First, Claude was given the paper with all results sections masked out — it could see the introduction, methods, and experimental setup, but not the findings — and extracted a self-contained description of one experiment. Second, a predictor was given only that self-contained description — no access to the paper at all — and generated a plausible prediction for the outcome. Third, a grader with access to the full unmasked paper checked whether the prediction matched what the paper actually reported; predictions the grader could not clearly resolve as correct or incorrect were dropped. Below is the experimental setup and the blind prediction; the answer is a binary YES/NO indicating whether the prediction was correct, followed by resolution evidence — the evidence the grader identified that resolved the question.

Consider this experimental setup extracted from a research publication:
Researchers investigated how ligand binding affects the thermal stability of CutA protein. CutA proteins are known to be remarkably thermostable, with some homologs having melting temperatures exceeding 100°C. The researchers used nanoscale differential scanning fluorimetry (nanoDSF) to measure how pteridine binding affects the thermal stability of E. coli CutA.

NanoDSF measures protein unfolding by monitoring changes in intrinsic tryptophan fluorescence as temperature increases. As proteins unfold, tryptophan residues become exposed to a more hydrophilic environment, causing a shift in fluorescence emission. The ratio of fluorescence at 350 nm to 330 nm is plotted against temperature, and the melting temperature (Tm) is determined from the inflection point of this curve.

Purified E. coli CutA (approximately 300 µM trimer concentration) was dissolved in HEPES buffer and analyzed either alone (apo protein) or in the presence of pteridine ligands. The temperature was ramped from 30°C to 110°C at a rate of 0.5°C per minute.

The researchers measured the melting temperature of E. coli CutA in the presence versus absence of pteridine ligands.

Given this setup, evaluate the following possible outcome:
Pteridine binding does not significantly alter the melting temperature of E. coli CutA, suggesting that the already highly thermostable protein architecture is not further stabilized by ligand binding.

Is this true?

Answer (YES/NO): NO